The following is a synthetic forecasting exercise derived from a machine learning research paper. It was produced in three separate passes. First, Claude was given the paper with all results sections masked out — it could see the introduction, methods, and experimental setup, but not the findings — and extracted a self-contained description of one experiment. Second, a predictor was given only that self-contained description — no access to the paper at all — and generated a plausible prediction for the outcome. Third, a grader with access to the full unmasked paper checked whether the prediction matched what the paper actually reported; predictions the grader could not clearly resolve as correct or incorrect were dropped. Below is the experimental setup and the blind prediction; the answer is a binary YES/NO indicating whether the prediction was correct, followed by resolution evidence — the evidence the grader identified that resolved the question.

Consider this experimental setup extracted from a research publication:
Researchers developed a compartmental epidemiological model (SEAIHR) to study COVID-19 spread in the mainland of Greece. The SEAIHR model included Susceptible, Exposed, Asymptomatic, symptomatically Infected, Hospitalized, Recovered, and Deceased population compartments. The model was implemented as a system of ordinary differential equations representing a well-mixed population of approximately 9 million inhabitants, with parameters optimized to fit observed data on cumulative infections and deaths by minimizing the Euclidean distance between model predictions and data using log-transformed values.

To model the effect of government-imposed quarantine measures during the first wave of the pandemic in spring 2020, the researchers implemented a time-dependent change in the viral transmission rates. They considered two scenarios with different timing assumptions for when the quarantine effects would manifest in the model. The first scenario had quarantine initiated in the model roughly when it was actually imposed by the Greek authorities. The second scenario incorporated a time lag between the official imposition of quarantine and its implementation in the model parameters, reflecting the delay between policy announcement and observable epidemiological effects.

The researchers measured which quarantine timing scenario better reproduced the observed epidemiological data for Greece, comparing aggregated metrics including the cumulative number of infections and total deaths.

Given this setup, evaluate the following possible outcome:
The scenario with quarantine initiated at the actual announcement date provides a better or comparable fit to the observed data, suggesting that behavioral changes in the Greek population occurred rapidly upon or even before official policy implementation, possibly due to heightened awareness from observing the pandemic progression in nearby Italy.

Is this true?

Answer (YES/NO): NO